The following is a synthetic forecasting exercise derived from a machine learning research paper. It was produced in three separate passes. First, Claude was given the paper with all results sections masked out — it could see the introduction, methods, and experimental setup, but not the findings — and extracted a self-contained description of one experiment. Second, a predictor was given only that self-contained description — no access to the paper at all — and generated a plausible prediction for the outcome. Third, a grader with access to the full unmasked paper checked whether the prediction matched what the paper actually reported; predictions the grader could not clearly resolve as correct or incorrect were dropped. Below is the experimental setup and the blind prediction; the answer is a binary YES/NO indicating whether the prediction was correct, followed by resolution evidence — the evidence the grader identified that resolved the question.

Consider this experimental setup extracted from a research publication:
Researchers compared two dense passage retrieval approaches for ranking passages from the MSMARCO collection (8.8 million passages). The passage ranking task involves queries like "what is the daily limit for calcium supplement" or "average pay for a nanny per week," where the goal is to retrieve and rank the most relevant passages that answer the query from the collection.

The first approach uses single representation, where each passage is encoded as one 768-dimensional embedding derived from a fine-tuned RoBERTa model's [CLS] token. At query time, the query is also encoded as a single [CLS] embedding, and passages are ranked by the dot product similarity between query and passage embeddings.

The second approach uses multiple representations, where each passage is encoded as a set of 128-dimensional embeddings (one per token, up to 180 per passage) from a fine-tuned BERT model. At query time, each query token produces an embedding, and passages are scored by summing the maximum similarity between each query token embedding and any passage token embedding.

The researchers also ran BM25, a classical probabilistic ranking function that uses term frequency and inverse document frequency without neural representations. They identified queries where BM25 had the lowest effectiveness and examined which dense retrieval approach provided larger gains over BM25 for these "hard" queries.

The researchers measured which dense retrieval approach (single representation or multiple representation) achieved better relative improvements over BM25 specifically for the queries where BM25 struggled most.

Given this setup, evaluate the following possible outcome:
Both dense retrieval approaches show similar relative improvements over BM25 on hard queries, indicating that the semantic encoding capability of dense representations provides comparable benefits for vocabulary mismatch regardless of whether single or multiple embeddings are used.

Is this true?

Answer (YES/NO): NO